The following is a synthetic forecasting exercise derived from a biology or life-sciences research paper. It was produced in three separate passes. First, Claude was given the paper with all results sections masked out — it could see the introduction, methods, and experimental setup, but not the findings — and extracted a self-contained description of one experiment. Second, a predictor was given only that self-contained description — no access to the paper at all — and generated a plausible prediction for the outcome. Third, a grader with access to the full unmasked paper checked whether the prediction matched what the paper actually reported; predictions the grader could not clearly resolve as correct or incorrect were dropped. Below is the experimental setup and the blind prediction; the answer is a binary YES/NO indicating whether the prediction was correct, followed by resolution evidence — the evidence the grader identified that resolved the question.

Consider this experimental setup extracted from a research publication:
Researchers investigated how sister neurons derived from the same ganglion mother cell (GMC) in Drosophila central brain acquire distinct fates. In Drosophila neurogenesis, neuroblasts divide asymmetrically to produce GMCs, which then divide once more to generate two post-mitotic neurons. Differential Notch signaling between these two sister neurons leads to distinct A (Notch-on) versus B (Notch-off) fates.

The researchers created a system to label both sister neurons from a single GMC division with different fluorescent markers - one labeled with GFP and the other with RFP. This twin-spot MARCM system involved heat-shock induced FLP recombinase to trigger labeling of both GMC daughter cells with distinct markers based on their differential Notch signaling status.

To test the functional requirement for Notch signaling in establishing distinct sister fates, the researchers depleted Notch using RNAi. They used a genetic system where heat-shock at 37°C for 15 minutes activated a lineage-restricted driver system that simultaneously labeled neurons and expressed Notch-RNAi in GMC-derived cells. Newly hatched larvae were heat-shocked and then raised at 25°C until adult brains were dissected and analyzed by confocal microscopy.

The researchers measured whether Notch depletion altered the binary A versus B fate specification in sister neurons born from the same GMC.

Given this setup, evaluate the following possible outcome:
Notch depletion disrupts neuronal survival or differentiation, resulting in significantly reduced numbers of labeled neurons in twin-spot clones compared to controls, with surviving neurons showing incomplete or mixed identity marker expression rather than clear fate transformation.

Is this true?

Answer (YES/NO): NO